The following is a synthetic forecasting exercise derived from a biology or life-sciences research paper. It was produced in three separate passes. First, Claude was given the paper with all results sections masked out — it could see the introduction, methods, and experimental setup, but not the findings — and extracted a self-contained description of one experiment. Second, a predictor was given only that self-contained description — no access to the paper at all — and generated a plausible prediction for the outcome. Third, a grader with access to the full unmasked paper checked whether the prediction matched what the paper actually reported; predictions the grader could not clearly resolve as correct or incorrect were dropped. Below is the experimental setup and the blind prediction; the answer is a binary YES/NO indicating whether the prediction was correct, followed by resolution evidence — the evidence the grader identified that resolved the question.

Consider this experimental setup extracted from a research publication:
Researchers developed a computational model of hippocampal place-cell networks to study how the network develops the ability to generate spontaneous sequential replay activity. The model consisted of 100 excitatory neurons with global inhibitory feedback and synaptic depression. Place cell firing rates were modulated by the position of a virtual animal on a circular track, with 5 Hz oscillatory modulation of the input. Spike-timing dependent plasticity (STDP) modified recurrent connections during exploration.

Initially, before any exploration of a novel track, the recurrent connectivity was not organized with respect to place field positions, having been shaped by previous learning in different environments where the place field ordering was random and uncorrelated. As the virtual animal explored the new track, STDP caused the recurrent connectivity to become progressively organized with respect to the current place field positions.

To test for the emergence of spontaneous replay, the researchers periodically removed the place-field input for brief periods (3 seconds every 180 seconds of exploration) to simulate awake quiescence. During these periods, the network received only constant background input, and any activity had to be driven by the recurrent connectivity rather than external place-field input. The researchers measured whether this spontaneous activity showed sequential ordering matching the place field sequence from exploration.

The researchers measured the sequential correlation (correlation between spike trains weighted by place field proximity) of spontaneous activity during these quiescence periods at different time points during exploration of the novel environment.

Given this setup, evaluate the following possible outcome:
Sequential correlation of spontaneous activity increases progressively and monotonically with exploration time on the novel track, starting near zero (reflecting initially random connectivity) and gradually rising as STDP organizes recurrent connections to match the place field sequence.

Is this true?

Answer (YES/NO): NO